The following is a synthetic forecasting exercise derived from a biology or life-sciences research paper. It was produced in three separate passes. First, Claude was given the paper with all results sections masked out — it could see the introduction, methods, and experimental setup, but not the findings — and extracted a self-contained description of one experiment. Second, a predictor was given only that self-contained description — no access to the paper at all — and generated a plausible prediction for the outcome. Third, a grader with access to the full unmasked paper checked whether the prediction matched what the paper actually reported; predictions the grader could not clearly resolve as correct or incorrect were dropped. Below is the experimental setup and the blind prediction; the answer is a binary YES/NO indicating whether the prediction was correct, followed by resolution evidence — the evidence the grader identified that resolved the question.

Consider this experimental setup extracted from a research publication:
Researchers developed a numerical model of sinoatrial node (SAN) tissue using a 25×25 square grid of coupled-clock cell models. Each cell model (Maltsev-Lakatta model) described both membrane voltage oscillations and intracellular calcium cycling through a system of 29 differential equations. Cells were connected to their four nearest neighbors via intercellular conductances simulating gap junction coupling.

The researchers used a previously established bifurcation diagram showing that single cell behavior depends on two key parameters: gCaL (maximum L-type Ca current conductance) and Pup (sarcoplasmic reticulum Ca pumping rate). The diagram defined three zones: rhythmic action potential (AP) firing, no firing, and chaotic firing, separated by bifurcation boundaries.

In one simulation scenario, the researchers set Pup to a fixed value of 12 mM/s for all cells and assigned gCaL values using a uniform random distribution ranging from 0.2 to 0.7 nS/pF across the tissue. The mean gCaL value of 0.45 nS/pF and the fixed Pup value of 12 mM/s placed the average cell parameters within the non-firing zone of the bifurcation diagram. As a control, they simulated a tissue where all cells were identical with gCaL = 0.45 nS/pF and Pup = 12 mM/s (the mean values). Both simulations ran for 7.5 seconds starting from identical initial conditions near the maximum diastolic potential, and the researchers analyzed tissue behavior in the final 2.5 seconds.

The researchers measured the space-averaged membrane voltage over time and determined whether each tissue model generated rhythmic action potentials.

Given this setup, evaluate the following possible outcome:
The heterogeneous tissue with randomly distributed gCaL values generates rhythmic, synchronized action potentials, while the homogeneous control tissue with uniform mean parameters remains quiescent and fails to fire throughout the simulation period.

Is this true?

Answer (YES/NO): YES